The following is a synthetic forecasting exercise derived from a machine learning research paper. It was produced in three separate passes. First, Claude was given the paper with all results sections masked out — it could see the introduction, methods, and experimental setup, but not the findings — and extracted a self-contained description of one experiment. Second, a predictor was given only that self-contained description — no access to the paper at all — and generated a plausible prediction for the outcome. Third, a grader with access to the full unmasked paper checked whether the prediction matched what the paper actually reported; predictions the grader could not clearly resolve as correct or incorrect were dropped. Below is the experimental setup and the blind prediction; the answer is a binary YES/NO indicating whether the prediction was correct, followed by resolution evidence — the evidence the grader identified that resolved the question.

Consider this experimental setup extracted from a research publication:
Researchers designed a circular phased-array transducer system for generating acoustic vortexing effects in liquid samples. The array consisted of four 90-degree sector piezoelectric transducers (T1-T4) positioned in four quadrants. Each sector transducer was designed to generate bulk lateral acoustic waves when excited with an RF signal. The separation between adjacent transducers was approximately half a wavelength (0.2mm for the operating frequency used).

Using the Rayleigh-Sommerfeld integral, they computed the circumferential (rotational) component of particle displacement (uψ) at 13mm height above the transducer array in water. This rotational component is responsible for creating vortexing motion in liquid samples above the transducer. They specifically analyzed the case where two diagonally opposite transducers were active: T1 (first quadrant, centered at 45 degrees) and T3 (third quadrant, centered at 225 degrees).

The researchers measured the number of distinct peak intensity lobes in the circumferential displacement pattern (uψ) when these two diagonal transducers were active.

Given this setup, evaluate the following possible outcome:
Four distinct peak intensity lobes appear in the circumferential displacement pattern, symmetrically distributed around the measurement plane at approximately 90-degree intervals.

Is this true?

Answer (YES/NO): YES